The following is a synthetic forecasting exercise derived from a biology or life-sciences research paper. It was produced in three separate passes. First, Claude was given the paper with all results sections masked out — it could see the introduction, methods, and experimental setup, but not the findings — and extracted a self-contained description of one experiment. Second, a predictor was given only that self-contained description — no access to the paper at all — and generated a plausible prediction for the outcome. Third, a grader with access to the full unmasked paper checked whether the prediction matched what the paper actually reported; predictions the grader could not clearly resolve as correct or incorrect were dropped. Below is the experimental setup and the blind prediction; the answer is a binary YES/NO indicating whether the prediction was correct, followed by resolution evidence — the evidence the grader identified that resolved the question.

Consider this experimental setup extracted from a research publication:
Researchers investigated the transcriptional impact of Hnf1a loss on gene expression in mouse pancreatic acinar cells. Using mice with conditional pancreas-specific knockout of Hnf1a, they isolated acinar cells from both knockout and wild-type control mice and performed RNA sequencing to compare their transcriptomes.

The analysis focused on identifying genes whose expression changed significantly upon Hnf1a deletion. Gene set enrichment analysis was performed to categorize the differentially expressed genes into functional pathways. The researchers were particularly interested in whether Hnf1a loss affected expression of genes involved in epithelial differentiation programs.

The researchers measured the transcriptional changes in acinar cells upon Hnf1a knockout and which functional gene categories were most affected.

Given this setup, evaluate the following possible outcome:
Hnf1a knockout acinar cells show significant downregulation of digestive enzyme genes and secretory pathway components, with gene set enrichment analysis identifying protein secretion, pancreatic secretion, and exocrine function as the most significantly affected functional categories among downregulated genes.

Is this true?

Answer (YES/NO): NO